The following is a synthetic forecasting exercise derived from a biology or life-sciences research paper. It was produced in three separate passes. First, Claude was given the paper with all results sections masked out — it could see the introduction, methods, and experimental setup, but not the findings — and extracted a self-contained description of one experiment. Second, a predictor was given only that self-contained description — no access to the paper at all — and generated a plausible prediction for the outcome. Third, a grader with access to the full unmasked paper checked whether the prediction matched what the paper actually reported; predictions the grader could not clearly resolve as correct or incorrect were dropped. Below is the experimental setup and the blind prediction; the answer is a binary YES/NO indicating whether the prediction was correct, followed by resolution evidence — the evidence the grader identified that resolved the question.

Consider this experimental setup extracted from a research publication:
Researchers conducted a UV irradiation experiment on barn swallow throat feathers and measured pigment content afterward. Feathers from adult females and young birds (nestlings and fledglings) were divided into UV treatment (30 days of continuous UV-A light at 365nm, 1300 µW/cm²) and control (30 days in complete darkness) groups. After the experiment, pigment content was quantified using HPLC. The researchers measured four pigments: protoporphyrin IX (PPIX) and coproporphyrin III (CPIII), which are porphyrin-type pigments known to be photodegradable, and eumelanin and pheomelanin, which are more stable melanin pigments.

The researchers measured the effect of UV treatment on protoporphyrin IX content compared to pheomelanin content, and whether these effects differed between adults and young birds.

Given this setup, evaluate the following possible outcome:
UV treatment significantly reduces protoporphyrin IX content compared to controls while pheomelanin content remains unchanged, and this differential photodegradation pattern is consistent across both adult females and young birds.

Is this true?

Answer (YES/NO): NO